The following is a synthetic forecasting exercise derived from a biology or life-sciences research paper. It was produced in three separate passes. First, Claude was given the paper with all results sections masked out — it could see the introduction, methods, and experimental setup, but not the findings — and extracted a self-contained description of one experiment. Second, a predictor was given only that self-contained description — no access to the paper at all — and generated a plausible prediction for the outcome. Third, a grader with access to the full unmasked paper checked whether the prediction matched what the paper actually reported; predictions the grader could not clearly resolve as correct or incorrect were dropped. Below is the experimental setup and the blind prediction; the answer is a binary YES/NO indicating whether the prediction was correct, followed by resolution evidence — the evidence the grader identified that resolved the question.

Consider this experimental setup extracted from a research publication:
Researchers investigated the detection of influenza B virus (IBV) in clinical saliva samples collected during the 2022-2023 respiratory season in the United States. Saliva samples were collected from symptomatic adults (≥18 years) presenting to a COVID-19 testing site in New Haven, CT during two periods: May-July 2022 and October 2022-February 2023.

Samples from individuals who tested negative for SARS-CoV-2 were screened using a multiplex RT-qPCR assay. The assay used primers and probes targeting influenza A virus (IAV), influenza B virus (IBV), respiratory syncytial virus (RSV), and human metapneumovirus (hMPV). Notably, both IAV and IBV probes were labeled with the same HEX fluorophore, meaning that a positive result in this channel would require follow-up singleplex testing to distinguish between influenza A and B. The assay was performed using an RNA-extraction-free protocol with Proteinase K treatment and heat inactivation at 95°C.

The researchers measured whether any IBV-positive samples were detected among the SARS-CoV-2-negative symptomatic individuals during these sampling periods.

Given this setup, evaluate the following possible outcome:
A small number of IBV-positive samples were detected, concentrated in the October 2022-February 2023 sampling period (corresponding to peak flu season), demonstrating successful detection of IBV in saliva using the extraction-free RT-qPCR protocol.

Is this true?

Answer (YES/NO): NO